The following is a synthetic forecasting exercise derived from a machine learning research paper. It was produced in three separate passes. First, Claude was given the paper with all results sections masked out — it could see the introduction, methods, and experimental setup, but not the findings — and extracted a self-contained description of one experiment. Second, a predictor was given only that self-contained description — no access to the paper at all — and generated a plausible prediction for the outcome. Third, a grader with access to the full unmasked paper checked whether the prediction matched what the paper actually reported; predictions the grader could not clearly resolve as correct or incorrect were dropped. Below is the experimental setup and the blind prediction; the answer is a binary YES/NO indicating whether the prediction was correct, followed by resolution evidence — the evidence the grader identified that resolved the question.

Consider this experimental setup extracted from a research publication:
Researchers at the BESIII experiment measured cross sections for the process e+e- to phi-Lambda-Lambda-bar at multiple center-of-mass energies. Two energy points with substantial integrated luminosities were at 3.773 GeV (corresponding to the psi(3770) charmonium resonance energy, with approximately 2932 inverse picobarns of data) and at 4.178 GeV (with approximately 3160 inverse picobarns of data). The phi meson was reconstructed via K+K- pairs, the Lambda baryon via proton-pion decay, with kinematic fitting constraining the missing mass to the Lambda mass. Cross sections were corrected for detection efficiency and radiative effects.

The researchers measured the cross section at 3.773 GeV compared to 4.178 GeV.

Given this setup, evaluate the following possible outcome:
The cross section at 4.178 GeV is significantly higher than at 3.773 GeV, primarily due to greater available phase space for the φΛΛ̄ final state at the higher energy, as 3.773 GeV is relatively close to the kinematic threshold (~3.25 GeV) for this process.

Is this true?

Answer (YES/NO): NO